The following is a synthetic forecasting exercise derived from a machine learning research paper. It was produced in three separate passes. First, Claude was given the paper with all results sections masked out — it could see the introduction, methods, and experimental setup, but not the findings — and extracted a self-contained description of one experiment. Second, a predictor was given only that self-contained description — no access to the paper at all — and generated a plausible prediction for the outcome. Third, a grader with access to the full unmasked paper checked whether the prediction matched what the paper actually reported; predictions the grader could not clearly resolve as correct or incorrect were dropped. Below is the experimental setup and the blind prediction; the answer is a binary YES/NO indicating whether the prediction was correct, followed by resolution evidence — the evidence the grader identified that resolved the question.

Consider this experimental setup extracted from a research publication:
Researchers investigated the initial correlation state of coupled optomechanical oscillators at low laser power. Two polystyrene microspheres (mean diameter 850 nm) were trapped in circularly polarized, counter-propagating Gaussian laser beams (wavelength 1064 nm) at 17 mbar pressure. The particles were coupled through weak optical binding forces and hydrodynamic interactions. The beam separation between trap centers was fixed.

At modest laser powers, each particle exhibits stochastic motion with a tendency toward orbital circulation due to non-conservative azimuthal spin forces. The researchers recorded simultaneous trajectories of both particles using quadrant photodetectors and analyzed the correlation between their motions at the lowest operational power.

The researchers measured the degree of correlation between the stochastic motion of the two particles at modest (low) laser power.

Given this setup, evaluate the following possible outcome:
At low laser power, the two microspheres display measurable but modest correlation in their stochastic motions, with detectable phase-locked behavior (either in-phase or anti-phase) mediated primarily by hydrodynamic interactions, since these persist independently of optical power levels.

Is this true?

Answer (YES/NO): NO